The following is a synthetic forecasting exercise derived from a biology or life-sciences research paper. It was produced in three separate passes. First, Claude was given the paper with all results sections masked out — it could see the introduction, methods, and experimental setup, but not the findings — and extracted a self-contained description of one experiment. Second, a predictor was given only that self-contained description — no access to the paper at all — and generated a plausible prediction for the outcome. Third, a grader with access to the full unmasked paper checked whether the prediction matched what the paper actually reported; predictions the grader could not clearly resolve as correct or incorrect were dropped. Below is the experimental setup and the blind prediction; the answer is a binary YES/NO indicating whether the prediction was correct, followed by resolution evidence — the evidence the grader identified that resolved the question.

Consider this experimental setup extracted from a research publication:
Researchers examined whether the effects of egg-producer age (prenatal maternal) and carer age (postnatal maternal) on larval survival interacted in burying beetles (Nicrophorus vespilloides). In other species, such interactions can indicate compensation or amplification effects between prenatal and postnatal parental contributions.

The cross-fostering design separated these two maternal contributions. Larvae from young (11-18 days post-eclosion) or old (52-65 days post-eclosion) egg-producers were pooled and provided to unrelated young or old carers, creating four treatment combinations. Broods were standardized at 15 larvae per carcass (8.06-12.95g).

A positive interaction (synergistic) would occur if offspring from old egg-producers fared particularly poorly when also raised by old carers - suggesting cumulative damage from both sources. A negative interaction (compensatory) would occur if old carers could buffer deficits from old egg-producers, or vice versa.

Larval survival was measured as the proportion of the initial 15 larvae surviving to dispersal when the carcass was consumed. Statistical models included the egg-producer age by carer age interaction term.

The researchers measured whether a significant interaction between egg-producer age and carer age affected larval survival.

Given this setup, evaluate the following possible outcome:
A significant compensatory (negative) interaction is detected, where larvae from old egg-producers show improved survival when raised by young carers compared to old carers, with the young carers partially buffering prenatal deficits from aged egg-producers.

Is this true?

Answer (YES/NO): NO